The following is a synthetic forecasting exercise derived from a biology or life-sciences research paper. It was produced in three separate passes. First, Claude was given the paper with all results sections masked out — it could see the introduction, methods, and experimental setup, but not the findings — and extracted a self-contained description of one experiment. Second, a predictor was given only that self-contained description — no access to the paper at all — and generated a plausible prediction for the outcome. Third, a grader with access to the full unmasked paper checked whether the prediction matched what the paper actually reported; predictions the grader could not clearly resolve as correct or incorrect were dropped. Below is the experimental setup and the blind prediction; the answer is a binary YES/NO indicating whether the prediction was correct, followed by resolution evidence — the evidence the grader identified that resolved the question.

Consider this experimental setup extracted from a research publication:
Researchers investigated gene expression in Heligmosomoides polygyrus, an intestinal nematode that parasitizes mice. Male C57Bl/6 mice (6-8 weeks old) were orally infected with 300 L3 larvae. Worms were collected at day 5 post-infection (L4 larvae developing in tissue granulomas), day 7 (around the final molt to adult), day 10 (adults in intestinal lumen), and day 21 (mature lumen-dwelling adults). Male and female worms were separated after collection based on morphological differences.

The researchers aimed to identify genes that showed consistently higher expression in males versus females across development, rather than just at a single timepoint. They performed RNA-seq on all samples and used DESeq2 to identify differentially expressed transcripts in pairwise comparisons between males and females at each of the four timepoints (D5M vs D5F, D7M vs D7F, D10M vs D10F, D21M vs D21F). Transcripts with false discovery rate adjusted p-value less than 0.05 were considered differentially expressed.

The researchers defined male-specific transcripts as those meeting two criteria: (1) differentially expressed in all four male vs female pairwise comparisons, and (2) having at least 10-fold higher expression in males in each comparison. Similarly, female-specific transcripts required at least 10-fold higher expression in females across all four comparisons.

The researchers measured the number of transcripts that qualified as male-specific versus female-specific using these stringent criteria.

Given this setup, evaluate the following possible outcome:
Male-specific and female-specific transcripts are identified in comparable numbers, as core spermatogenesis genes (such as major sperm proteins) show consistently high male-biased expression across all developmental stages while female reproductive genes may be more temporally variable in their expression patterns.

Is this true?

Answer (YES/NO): NO